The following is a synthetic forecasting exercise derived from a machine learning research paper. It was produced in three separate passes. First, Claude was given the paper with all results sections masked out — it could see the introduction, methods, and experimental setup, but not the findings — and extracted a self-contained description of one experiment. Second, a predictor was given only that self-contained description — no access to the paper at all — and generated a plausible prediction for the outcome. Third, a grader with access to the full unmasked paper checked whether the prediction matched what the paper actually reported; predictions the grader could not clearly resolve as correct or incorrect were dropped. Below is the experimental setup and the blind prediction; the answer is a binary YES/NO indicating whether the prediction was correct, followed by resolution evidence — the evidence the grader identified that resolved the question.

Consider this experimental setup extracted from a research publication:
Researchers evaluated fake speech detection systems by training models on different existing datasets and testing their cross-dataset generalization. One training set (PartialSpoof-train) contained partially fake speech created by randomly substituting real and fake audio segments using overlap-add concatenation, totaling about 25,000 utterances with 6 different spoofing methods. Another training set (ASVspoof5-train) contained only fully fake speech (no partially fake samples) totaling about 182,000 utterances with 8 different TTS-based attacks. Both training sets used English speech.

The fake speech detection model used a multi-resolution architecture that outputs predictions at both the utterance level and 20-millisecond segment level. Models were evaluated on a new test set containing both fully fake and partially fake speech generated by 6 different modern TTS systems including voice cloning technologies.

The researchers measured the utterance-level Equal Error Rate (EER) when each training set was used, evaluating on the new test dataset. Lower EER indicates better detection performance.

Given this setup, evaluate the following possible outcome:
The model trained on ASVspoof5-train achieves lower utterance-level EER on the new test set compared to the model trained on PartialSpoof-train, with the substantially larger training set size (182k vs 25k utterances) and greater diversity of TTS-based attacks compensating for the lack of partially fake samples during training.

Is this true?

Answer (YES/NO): NO